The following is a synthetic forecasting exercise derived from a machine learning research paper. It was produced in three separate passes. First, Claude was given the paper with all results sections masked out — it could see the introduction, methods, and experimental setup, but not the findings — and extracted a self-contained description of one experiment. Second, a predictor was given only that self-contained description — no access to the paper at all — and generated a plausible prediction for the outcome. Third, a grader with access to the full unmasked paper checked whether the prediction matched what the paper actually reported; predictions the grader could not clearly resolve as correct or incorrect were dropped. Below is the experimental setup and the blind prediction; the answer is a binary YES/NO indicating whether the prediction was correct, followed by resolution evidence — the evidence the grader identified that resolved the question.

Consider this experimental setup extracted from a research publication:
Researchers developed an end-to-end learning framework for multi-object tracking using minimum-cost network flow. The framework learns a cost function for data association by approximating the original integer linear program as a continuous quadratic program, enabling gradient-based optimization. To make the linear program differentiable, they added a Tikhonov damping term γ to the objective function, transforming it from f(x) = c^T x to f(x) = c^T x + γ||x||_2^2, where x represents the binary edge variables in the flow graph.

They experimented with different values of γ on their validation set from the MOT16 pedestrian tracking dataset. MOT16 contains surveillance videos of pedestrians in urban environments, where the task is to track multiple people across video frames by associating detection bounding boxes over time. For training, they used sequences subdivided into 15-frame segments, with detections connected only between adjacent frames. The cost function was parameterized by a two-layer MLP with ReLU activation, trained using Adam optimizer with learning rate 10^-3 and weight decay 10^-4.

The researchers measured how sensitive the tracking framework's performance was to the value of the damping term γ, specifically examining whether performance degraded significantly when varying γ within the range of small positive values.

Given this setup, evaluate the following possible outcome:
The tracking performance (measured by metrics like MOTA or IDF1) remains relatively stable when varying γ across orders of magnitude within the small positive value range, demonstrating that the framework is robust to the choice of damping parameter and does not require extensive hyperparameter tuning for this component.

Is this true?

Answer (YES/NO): YES